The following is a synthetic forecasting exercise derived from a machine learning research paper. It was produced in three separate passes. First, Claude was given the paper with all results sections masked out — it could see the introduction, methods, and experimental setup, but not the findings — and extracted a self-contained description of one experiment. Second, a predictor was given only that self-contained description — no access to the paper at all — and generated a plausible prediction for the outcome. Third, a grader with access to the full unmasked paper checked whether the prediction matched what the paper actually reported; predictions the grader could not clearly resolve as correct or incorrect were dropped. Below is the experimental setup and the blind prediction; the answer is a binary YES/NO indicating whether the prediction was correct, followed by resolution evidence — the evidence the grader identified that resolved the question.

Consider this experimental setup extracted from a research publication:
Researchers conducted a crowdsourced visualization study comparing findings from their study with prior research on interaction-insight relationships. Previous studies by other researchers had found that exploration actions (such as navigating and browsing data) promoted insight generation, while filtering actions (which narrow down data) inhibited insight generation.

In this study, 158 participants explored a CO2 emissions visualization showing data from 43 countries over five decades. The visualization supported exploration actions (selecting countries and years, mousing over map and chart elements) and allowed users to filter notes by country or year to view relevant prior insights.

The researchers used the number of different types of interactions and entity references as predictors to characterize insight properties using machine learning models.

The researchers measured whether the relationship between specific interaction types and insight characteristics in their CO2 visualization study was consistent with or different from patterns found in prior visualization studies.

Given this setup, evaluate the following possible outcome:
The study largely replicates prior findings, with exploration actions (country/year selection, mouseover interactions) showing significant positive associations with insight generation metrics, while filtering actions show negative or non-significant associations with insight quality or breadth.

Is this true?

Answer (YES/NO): NO